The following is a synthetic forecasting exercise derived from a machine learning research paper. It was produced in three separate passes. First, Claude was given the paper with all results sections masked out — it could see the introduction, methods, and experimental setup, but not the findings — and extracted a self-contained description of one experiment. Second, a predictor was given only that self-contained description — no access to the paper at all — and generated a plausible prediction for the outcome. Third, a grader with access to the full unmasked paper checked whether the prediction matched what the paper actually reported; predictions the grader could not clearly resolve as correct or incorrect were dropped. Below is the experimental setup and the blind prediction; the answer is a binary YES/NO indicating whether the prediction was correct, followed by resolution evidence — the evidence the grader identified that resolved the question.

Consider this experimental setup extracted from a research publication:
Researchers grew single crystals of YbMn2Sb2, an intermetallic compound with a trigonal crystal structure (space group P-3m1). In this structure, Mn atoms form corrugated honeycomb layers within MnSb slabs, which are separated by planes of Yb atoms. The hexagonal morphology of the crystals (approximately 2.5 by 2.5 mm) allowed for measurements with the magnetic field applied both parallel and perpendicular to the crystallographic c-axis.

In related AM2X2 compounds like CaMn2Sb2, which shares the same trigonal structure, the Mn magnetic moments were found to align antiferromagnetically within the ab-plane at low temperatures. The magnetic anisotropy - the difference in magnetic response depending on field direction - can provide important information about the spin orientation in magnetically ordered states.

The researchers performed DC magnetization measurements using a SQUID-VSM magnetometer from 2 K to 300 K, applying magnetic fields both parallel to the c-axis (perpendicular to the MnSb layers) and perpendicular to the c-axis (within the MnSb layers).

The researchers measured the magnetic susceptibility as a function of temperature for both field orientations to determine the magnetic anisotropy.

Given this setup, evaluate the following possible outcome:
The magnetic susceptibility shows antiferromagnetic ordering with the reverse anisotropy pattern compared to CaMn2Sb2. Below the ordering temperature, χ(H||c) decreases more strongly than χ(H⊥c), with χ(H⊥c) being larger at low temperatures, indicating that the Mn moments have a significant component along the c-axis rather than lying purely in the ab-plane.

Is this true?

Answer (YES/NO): NO